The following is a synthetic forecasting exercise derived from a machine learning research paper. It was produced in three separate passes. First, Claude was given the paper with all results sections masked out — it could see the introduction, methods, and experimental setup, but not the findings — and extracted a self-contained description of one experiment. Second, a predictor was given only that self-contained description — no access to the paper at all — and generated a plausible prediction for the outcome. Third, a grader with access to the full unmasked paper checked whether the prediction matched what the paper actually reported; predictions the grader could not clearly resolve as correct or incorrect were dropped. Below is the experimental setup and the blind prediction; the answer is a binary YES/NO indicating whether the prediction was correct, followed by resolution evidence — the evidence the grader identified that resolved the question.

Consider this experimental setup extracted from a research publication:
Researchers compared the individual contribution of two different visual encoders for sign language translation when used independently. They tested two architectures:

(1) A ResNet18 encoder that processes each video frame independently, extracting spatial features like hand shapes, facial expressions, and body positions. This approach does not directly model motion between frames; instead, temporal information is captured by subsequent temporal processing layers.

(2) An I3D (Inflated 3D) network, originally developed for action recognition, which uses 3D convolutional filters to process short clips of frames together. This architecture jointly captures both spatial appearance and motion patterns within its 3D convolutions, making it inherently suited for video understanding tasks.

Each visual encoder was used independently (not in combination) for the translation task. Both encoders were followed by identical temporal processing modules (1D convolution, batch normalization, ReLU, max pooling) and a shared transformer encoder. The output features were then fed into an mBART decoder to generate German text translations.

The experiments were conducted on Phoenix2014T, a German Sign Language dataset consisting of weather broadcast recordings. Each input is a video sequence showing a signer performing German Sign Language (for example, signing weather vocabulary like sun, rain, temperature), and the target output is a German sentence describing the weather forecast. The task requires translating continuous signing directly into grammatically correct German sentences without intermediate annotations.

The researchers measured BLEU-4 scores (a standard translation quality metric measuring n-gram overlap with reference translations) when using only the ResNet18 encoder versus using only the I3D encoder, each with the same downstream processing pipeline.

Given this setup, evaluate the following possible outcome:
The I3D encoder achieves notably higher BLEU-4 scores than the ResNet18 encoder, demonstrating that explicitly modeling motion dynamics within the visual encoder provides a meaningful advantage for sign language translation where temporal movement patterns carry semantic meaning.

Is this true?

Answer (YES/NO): NO